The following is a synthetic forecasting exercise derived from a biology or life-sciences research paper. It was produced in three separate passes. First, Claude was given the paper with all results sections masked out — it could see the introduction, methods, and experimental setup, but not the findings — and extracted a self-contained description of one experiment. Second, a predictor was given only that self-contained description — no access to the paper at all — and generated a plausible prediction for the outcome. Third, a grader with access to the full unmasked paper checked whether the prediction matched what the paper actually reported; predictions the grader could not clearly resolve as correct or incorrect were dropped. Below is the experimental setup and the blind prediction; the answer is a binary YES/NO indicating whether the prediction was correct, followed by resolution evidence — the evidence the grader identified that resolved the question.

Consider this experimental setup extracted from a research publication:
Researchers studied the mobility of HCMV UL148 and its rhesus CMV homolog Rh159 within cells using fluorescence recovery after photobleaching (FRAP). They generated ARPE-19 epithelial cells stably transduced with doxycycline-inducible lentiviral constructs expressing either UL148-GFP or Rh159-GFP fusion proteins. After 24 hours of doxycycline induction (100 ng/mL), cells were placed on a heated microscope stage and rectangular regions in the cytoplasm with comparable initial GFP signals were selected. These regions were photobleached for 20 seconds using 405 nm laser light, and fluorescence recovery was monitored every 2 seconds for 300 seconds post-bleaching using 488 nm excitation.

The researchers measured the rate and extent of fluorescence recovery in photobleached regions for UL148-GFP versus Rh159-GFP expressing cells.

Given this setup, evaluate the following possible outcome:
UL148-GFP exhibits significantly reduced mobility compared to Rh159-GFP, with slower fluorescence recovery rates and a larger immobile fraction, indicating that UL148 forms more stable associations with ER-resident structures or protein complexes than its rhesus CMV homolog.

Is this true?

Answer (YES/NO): YES